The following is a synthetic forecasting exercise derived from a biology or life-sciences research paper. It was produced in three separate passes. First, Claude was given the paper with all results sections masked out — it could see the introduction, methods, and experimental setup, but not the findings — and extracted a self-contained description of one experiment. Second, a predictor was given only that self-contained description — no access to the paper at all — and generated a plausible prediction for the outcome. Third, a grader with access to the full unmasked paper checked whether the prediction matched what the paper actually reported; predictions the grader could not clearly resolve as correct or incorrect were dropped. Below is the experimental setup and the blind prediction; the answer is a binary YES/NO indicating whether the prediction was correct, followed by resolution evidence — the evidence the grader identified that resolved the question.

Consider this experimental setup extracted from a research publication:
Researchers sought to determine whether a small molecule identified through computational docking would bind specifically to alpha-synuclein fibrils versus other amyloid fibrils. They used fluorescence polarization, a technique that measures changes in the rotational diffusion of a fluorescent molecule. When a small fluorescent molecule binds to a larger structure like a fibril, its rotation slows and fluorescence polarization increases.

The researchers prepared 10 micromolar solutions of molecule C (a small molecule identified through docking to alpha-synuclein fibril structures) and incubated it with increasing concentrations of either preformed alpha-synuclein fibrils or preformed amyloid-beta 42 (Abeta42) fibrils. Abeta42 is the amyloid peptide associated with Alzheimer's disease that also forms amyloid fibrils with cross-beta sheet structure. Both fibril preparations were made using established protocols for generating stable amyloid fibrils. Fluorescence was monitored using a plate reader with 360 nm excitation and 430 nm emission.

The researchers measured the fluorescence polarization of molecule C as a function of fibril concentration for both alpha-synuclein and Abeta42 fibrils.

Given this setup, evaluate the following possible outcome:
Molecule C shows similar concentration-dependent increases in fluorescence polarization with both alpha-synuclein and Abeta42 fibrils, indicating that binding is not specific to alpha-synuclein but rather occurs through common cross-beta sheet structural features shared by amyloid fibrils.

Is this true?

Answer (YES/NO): NO